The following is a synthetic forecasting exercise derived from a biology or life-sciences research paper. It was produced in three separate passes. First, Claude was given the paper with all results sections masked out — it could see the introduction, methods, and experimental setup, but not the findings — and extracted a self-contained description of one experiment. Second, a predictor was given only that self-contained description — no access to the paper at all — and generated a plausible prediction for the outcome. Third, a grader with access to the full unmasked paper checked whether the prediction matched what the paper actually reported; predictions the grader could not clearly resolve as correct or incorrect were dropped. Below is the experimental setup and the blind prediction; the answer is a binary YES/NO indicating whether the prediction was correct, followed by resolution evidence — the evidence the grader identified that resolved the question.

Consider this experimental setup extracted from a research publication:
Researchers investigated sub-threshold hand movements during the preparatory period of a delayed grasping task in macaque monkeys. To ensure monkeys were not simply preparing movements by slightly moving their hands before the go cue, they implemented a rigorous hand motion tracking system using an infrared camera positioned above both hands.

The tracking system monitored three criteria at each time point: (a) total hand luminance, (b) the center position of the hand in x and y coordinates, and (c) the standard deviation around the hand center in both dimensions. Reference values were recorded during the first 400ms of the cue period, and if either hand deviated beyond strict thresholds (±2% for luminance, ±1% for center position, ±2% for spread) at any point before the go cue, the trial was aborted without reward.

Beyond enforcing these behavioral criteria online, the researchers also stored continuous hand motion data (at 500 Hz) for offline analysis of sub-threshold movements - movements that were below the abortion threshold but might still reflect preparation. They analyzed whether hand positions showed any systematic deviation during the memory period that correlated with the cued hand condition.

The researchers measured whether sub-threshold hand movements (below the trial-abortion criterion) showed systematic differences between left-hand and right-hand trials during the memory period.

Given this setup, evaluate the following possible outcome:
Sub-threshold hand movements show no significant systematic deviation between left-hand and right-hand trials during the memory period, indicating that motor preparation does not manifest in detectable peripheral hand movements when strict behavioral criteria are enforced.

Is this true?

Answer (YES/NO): NO